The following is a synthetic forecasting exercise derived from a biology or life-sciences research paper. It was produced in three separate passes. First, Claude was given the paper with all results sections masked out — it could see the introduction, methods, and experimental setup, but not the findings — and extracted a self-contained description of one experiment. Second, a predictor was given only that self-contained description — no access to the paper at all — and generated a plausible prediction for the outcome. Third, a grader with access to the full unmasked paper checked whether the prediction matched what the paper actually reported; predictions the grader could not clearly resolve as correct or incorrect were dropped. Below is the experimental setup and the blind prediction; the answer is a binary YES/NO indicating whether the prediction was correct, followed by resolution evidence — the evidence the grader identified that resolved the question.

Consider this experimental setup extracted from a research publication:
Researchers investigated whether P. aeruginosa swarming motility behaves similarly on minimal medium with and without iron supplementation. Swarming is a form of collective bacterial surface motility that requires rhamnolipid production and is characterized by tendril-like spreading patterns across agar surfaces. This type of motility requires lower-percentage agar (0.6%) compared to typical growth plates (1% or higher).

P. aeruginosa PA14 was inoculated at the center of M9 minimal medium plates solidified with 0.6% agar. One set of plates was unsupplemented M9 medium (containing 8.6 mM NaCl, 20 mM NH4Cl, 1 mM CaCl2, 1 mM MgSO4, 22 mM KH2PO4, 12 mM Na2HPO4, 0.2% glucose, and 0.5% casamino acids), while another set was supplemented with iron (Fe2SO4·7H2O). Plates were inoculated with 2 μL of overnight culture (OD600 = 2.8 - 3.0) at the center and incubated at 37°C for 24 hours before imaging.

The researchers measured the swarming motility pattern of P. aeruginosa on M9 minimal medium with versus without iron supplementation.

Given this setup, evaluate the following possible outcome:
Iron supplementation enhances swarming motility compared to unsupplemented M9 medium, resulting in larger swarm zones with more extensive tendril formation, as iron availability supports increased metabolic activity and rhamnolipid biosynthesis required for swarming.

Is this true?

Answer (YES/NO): NO